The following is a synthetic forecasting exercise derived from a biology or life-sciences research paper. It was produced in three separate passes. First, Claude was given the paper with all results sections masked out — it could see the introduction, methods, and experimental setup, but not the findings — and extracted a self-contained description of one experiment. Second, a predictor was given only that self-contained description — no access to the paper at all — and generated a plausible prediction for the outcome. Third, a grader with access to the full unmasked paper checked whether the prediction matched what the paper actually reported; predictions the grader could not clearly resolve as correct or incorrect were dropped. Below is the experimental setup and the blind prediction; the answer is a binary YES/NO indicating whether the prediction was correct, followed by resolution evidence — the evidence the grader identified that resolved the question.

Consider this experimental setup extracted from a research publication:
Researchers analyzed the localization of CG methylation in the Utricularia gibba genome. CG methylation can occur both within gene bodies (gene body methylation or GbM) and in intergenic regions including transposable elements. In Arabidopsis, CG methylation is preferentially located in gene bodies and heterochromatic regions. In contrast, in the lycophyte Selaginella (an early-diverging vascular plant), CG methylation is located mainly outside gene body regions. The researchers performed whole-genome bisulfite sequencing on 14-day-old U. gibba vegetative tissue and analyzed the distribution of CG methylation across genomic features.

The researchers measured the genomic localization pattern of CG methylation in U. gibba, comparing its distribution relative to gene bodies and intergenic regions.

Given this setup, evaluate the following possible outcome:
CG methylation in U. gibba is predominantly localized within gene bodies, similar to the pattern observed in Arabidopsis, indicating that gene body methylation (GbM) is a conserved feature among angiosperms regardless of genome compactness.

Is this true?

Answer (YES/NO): YES